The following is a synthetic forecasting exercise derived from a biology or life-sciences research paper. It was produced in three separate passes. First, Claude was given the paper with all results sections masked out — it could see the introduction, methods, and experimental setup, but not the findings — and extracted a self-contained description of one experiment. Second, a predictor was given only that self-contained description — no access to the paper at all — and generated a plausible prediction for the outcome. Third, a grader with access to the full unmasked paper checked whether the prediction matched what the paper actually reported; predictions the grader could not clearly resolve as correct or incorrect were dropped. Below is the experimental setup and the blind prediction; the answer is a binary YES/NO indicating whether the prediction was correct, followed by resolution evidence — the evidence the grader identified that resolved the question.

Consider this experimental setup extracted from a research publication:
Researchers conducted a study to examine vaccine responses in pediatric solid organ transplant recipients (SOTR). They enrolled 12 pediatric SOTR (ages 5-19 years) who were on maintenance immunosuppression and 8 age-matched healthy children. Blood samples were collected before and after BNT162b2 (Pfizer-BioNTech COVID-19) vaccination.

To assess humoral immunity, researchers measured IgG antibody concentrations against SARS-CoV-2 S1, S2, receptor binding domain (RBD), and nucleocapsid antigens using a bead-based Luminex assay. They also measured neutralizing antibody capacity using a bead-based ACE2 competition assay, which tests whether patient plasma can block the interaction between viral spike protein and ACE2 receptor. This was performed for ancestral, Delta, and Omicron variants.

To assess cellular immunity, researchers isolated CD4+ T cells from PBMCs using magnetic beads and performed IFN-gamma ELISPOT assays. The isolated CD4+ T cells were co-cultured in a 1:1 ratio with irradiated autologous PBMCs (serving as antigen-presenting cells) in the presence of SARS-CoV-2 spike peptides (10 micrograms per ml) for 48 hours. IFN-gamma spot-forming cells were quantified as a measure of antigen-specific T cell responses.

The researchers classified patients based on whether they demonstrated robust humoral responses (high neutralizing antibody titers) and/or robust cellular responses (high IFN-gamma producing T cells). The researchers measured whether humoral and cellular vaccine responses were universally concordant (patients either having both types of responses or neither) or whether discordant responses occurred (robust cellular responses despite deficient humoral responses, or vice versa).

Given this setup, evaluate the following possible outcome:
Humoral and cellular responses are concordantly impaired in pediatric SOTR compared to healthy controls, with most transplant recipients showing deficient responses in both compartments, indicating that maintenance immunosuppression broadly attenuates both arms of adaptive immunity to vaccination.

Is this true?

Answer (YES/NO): NO